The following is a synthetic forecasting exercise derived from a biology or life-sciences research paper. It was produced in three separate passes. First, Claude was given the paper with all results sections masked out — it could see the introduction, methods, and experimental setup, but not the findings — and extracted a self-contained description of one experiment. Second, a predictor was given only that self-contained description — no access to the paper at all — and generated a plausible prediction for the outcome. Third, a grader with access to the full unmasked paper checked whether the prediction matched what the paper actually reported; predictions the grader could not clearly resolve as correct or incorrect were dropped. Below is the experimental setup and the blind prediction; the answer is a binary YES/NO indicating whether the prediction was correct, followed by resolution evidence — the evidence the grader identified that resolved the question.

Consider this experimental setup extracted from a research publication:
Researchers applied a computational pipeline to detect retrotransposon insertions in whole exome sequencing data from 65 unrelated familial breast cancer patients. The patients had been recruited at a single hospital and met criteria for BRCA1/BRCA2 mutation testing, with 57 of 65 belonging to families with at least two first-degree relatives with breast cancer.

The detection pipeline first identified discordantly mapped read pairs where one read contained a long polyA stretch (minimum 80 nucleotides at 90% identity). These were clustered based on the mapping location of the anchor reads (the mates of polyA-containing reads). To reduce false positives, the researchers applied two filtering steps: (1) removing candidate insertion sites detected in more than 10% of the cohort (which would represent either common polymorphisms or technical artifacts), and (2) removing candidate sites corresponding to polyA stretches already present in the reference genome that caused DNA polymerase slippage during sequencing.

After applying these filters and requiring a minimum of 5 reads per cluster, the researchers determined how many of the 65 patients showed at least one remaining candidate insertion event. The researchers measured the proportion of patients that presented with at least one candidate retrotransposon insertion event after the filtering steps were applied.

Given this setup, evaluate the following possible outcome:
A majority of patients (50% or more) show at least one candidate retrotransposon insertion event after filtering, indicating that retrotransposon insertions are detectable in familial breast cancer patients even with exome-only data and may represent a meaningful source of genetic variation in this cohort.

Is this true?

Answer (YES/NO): NO